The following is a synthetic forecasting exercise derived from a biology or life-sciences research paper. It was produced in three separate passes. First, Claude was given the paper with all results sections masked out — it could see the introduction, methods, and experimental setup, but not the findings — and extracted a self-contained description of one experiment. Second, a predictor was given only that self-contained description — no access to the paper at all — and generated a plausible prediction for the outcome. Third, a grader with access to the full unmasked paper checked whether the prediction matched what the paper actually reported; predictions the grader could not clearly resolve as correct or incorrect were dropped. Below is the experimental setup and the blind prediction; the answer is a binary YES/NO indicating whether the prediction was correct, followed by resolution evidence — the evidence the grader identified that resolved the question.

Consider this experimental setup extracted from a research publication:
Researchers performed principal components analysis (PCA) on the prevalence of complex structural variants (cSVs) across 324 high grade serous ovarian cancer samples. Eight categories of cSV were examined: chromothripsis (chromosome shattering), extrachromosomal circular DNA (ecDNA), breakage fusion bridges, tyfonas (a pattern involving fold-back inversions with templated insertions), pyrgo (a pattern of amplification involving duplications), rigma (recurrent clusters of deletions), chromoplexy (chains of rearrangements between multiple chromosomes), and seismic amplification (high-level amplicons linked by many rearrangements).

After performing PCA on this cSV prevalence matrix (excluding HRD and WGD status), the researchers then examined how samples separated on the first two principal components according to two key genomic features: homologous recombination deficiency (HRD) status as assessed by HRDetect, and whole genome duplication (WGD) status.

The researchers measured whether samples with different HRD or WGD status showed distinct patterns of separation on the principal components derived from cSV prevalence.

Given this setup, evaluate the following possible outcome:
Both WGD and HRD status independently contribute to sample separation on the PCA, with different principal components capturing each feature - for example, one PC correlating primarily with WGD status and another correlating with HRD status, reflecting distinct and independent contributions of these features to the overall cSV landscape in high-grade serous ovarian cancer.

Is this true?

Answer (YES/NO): YES